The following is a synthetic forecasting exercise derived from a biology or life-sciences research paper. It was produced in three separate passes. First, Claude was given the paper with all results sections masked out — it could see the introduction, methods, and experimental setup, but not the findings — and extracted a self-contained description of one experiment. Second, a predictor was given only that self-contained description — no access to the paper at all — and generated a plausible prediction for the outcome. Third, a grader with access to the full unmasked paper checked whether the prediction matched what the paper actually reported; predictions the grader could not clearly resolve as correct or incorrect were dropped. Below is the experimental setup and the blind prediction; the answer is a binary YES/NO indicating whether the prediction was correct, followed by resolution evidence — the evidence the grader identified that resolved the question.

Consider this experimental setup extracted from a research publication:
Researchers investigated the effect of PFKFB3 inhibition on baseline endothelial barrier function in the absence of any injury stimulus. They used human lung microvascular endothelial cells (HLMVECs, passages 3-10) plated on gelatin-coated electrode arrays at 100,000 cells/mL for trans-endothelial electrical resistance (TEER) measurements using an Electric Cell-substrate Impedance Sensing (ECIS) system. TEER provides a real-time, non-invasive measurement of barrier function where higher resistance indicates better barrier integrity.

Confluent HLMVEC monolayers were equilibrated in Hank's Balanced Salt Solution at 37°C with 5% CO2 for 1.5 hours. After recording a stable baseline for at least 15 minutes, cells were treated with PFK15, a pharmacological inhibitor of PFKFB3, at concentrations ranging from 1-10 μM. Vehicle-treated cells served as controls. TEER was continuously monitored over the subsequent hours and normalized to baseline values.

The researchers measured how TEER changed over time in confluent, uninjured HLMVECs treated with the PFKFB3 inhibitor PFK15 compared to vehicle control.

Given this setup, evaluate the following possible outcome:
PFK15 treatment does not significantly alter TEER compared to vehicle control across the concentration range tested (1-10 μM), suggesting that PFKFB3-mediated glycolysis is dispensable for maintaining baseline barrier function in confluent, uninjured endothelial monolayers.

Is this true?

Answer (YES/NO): NO